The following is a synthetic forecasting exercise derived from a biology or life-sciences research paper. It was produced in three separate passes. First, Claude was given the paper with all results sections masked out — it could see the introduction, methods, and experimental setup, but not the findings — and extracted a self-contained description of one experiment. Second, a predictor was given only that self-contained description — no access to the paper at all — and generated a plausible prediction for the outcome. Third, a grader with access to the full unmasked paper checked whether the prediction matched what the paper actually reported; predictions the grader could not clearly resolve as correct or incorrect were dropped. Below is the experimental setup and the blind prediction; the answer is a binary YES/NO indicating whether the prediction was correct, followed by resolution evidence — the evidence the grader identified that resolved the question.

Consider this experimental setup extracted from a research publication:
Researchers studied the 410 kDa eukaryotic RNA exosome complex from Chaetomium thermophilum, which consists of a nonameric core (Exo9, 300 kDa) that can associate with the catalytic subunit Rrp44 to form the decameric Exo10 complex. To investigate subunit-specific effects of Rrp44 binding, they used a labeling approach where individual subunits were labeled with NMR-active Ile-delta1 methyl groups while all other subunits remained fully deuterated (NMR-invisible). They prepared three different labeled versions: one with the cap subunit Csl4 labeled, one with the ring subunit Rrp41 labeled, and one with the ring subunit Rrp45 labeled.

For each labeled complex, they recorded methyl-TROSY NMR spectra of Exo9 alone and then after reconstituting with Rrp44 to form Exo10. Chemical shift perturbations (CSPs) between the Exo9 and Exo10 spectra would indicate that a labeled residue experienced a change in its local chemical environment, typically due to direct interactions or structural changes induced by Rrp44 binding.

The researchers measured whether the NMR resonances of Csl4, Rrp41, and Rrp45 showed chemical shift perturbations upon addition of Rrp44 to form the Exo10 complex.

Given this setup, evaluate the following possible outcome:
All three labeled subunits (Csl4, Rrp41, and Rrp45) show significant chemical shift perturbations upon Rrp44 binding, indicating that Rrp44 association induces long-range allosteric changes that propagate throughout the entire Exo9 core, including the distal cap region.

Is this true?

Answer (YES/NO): NO